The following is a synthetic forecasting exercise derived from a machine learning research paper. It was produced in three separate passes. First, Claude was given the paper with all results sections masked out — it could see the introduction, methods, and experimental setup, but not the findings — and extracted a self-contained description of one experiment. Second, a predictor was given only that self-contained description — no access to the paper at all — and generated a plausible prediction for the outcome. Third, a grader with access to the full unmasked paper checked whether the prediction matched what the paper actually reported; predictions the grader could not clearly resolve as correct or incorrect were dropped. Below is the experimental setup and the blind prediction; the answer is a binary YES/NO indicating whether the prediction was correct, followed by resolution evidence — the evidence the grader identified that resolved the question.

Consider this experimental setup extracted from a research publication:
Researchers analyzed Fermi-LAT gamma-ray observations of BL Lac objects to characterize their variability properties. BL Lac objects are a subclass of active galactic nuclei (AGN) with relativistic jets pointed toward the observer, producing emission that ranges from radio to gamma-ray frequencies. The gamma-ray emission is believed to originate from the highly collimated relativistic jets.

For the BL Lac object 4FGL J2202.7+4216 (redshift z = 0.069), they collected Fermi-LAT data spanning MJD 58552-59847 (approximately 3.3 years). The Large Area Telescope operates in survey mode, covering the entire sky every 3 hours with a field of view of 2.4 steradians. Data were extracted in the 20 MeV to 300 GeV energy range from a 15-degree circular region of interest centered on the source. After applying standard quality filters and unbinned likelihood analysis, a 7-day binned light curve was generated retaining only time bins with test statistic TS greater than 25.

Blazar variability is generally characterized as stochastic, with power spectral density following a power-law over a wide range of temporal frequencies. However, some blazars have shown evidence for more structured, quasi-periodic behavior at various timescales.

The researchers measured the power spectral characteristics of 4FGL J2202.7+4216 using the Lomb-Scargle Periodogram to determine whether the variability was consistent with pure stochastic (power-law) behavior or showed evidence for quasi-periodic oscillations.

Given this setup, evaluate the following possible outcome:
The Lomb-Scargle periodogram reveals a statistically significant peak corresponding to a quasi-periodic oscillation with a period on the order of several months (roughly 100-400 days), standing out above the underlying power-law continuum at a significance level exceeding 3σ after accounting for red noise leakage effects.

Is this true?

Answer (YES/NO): YES